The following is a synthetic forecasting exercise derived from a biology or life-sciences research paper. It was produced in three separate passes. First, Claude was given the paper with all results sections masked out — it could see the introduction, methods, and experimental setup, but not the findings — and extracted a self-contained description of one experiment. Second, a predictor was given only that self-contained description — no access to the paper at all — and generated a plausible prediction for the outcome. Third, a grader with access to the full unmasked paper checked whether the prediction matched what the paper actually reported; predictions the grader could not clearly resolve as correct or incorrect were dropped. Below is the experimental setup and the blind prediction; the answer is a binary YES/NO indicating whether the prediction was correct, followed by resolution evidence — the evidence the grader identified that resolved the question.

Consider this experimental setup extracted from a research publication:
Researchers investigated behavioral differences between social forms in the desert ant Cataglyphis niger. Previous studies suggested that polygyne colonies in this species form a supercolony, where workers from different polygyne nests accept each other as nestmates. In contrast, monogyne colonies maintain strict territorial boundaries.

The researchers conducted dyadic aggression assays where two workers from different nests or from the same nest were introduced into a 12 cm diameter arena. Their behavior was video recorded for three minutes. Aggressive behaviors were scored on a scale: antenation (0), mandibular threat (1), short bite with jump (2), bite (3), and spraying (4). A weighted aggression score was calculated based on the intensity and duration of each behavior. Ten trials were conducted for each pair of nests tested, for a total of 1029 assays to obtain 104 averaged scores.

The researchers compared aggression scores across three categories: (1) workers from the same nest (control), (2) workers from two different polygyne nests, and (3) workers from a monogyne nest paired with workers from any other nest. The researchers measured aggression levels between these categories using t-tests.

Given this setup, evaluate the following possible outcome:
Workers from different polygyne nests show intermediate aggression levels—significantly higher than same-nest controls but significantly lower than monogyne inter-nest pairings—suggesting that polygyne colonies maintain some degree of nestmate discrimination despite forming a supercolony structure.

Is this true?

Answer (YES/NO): NO